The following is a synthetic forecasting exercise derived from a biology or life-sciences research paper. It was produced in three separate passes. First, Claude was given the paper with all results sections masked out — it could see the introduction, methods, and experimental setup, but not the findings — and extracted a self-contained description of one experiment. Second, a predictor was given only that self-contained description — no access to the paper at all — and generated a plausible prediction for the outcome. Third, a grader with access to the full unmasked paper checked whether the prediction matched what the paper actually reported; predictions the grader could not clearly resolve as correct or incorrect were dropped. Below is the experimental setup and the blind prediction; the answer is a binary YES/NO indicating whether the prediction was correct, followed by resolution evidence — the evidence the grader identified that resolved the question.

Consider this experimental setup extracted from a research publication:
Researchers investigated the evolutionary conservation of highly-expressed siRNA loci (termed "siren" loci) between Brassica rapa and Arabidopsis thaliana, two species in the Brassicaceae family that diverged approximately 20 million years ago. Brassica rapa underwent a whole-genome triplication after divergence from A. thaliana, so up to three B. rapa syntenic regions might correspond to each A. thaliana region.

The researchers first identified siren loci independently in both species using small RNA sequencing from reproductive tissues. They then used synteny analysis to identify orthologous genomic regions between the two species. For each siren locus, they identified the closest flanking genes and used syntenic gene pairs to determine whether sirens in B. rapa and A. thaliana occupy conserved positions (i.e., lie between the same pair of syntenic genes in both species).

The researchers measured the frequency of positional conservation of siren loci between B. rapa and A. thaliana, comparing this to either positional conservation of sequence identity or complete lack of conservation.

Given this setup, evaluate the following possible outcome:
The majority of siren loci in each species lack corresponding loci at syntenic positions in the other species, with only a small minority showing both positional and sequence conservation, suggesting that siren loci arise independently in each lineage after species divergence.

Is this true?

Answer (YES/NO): NO